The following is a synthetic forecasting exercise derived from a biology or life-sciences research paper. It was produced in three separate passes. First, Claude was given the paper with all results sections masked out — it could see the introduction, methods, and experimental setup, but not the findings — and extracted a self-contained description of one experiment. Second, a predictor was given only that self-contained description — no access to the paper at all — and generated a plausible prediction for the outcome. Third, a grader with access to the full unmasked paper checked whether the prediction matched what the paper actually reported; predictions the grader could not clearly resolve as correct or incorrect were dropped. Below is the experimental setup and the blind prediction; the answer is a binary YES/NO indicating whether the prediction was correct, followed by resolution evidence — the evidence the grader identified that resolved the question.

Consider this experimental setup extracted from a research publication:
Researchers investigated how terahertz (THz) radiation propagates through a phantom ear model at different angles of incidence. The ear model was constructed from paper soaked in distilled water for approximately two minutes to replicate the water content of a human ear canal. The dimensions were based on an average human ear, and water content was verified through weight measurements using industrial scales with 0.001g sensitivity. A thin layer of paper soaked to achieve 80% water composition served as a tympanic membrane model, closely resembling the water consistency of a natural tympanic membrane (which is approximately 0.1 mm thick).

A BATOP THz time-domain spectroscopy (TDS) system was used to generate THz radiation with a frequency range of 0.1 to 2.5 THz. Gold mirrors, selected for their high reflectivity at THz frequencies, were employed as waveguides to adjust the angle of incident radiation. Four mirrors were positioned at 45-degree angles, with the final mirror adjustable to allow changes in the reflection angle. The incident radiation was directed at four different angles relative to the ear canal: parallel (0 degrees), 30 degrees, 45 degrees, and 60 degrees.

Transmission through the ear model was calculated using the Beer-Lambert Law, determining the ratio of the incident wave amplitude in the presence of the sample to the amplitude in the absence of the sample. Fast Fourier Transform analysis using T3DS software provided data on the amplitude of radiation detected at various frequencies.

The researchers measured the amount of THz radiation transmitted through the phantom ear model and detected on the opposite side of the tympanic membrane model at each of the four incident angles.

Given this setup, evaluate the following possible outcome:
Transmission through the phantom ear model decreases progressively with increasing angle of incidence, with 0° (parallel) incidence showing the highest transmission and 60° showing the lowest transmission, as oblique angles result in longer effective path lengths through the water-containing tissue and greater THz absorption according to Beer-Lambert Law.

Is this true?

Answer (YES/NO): NO